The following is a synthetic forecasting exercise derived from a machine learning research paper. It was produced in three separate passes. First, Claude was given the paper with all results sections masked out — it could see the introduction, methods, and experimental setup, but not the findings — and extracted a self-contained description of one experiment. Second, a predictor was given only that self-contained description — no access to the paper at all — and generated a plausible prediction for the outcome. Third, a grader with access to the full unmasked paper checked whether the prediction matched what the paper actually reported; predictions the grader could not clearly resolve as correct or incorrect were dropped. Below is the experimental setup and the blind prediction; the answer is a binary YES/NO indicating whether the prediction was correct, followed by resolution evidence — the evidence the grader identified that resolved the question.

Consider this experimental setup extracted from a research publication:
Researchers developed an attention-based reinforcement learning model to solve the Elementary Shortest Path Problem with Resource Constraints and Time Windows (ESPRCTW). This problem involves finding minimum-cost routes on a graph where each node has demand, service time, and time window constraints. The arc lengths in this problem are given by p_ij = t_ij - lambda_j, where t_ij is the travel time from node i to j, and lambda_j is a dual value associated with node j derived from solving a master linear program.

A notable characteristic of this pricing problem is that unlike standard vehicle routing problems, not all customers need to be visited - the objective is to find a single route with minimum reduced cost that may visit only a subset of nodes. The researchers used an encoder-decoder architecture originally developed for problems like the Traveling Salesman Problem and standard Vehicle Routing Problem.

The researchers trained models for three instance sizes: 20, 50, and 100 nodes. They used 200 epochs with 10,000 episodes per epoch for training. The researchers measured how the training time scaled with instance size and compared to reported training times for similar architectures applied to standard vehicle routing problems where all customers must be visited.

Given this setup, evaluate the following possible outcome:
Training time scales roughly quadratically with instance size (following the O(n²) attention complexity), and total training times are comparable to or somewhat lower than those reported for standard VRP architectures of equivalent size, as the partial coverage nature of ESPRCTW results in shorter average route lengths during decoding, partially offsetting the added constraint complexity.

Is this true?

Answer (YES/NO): NO